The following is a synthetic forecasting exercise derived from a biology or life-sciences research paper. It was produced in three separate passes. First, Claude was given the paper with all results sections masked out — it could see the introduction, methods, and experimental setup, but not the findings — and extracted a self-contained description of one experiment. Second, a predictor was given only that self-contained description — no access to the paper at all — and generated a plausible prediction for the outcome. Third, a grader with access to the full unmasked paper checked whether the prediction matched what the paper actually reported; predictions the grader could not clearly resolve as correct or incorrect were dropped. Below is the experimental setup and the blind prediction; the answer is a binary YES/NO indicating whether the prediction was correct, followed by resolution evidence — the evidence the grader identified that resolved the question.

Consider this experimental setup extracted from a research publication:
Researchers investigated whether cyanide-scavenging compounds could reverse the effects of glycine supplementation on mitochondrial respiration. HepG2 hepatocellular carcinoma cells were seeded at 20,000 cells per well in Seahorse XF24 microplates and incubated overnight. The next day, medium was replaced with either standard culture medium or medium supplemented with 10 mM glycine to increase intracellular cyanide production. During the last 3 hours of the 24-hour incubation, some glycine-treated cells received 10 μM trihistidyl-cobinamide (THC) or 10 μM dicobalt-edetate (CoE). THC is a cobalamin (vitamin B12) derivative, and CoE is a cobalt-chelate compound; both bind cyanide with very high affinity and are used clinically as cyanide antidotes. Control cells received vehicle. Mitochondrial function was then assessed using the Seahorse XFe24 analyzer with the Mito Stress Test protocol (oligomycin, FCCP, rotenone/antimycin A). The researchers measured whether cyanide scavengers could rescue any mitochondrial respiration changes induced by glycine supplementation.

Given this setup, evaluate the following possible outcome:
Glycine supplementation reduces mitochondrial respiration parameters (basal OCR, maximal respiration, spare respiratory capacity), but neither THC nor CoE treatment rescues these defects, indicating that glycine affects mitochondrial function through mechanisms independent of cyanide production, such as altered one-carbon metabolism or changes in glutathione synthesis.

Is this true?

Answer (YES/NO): NO